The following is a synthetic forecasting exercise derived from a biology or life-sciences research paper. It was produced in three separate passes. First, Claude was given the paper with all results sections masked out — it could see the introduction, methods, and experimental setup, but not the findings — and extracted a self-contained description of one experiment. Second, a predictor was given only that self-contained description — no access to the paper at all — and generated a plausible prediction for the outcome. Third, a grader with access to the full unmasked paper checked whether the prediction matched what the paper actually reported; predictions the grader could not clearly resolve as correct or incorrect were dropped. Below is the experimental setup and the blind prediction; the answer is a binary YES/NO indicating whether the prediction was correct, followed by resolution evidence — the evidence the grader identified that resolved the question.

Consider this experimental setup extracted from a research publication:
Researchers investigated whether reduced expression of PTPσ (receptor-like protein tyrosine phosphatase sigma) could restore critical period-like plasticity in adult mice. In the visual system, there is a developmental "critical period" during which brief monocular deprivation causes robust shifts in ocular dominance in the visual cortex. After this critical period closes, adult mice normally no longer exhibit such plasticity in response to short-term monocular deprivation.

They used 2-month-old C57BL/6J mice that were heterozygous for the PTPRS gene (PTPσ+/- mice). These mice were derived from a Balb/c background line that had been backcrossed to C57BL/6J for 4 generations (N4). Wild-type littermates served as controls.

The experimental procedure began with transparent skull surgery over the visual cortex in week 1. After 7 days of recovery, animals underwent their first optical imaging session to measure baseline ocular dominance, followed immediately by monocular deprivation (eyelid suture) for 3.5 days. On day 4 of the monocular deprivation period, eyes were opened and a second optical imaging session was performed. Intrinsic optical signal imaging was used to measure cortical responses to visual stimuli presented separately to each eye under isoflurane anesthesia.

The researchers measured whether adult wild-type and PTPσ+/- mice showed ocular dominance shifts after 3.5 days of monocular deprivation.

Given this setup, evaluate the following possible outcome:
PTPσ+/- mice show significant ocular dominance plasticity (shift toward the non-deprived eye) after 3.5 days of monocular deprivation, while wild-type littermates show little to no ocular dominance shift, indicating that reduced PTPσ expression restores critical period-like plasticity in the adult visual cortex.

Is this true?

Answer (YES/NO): YES